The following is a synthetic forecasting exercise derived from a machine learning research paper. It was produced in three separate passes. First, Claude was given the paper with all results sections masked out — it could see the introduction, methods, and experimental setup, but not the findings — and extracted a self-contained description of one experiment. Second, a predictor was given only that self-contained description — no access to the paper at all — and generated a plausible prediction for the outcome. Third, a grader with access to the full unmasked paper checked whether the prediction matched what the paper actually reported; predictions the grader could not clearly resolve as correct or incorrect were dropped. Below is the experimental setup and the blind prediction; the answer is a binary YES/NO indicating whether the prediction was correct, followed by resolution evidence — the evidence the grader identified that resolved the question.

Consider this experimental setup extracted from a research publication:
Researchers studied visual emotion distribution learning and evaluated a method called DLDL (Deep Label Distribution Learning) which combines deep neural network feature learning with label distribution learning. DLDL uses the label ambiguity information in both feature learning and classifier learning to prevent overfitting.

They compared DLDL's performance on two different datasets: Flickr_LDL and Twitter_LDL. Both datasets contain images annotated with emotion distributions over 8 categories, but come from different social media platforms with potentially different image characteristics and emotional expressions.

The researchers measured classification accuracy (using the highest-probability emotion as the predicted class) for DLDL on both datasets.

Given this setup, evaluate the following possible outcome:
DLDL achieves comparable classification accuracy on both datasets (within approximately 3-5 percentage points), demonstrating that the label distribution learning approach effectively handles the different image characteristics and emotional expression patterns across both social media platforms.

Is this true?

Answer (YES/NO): NO